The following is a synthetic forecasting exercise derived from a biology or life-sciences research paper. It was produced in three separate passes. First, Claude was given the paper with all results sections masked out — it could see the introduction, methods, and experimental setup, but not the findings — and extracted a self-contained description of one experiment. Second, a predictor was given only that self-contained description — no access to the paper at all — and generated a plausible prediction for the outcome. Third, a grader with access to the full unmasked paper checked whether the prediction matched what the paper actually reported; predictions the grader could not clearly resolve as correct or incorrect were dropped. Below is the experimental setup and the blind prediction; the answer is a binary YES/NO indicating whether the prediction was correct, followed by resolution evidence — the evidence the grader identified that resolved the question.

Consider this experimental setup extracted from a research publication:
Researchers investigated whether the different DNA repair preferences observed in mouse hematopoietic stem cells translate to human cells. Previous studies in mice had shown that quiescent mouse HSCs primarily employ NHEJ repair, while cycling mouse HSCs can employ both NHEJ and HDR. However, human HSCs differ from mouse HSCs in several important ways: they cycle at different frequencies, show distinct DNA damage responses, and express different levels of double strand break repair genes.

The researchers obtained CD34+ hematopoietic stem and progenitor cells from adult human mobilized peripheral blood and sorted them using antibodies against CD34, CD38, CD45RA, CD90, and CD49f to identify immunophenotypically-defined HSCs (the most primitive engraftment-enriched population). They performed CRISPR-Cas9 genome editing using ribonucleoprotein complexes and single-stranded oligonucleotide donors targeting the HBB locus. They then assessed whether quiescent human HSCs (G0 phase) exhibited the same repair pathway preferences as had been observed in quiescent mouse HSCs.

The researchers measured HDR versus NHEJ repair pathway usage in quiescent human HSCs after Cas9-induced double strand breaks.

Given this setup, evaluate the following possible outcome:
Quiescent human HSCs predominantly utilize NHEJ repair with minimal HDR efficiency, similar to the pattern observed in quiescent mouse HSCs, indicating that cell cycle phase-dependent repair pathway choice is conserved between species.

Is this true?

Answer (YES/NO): YES